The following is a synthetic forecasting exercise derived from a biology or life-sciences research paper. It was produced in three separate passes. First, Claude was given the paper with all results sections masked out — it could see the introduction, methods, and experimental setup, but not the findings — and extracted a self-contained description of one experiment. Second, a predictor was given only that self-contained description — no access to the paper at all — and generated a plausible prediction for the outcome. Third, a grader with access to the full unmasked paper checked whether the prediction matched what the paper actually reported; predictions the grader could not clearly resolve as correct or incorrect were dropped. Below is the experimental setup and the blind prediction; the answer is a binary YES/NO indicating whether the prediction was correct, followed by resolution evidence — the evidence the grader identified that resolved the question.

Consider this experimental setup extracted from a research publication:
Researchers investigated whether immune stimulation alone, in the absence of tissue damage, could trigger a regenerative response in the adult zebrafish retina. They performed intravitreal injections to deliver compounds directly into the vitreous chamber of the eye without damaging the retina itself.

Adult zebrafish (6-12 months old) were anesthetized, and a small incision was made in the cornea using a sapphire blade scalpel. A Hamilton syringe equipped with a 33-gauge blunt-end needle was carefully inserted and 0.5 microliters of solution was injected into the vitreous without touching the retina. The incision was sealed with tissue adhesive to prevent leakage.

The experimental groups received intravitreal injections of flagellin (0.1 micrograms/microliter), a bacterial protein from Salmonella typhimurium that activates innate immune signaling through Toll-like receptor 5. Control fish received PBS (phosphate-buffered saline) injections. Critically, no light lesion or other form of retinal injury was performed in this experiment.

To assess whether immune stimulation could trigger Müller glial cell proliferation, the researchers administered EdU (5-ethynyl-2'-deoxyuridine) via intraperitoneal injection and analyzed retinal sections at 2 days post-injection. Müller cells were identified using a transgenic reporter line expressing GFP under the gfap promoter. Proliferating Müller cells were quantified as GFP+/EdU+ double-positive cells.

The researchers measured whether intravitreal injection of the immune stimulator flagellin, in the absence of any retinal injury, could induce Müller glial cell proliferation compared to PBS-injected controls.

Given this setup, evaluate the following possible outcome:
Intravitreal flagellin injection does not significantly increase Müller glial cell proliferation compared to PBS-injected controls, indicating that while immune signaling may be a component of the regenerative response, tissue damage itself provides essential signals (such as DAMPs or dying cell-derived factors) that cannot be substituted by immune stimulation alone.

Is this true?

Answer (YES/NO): NO